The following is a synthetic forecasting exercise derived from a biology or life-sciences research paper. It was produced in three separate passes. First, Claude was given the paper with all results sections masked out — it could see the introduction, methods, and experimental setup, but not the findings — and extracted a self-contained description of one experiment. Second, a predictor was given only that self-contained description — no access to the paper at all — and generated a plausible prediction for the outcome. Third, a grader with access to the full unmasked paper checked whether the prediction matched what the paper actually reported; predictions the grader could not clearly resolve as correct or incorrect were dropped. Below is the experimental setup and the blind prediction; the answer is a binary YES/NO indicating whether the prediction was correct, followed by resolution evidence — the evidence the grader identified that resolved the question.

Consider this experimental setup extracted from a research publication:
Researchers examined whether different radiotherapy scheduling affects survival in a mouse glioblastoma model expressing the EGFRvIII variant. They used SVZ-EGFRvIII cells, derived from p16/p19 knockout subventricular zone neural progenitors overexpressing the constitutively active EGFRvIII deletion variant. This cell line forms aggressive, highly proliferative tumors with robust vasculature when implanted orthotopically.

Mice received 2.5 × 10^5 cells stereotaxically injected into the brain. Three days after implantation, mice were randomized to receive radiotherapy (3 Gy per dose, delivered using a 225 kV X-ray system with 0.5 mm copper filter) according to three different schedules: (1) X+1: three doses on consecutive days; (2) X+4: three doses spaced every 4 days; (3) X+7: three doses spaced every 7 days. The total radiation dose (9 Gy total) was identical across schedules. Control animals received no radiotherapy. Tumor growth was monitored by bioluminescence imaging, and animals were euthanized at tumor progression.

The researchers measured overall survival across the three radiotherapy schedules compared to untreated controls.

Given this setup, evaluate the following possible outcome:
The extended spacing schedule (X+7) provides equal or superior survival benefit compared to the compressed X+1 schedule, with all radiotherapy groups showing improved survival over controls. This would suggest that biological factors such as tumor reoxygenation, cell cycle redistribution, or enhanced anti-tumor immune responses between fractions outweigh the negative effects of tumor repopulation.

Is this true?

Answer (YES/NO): YES